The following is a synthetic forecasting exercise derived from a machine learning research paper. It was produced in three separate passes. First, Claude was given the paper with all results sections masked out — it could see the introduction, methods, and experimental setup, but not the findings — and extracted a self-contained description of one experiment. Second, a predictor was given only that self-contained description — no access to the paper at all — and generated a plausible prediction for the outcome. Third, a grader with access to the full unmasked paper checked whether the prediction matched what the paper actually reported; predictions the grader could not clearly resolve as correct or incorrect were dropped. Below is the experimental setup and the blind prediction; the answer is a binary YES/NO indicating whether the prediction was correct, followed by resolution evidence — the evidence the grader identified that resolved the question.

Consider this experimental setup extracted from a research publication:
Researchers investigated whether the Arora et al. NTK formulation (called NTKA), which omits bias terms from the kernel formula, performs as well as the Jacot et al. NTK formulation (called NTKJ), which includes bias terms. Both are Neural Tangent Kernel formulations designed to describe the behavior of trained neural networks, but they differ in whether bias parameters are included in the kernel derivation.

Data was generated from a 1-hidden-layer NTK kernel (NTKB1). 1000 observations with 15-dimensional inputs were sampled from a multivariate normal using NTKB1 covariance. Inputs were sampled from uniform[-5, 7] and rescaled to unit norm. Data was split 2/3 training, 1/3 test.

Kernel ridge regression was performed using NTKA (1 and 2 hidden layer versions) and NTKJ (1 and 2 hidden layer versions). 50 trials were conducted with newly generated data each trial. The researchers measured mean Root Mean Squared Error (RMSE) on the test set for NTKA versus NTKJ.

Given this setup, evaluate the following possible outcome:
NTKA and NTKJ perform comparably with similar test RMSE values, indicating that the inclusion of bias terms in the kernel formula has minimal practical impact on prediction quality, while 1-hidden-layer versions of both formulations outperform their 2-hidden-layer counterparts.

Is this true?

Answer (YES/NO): NO